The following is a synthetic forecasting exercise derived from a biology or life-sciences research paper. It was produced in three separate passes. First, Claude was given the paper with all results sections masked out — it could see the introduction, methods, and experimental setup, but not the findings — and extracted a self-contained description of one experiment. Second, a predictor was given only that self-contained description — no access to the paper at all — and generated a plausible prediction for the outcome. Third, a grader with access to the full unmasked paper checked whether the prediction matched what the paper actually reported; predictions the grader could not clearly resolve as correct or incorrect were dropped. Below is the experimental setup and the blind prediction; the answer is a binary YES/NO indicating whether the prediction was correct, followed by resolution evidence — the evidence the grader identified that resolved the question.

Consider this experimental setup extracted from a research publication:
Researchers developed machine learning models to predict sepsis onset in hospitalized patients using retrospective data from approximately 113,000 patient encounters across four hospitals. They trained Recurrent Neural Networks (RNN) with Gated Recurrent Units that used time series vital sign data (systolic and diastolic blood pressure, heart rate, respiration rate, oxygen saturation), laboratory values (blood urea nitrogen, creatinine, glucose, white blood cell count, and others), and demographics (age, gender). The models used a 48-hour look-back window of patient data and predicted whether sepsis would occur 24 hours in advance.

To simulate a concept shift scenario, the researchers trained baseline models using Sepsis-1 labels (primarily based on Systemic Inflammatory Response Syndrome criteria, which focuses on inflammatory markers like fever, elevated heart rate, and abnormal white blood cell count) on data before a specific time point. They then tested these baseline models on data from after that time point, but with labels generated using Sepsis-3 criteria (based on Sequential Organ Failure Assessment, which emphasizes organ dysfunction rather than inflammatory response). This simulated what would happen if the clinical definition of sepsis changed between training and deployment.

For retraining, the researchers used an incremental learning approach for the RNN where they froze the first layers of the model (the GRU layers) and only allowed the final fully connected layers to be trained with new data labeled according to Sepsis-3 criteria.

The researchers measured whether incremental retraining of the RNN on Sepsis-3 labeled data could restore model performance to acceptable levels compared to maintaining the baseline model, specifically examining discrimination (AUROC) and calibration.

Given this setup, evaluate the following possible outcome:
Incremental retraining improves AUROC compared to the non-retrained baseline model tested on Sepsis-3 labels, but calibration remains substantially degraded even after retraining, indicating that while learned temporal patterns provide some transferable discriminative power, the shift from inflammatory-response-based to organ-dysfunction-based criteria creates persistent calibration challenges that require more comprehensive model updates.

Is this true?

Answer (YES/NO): NO